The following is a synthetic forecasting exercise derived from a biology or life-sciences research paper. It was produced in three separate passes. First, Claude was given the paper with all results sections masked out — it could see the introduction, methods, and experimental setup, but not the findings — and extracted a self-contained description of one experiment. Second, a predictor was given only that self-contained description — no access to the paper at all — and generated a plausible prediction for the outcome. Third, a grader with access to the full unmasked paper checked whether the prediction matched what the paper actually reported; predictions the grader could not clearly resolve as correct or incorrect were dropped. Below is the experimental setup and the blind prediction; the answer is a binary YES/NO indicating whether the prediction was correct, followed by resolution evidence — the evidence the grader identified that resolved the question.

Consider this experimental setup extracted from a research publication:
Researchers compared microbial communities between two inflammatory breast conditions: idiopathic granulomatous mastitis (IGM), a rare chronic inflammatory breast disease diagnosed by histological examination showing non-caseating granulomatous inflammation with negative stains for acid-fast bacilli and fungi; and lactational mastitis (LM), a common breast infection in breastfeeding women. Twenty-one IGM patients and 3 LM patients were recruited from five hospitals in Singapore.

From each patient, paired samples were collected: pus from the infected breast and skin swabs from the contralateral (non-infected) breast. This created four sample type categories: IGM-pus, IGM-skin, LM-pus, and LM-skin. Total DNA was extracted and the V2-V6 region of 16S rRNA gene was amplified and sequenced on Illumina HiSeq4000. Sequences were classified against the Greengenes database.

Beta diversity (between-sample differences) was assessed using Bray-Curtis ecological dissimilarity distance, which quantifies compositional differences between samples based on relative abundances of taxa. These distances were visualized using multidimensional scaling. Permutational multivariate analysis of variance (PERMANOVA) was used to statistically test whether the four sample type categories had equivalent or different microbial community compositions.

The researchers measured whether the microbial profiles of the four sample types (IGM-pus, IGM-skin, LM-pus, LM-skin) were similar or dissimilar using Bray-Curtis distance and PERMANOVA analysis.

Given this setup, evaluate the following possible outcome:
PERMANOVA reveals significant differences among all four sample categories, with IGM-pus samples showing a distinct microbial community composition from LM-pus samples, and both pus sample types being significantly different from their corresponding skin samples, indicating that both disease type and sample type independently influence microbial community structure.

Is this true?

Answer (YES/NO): NO